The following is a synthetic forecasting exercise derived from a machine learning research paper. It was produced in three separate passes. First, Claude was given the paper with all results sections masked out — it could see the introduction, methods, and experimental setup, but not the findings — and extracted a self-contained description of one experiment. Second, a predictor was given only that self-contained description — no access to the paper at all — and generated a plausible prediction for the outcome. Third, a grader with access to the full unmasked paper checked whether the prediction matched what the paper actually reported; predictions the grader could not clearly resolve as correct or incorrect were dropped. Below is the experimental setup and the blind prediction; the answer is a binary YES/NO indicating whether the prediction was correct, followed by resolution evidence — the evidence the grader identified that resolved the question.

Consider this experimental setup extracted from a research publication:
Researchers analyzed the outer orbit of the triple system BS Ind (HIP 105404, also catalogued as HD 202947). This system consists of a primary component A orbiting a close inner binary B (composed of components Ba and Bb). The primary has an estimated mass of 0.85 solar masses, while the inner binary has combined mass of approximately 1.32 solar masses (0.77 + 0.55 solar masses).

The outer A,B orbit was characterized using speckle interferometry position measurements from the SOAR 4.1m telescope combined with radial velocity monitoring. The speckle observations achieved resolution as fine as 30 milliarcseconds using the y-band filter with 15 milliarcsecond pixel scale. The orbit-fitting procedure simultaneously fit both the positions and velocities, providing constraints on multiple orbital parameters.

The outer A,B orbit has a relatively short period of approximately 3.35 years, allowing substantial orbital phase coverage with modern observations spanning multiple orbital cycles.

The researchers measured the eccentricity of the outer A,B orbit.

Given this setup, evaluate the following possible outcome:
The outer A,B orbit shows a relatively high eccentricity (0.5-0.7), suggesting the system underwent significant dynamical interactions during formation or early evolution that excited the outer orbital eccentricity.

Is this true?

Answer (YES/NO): YES